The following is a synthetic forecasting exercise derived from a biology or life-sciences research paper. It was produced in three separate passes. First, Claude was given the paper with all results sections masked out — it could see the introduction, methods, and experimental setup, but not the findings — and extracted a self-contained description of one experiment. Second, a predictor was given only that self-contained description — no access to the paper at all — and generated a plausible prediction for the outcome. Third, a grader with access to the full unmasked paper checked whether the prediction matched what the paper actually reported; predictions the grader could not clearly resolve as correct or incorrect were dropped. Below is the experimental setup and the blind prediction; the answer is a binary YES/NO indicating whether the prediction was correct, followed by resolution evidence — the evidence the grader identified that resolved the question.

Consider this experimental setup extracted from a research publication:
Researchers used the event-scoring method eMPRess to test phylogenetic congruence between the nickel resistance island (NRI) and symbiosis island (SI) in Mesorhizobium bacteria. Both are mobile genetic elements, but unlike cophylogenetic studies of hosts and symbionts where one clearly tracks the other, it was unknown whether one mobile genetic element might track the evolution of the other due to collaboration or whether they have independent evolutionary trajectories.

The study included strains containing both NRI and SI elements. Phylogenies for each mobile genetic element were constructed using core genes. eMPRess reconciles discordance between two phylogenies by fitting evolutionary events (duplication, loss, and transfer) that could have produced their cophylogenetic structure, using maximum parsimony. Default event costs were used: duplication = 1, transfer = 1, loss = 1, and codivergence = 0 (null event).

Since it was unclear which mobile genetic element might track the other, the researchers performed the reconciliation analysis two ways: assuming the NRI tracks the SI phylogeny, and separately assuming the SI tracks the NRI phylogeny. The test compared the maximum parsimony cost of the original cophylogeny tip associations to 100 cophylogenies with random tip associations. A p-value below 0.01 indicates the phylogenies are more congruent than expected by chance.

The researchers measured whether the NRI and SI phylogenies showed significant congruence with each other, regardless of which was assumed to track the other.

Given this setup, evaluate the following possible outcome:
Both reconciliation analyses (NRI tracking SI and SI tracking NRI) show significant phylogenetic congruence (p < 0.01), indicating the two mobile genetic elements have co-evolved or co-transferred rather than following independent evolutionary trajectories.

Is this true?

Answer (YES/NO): NO